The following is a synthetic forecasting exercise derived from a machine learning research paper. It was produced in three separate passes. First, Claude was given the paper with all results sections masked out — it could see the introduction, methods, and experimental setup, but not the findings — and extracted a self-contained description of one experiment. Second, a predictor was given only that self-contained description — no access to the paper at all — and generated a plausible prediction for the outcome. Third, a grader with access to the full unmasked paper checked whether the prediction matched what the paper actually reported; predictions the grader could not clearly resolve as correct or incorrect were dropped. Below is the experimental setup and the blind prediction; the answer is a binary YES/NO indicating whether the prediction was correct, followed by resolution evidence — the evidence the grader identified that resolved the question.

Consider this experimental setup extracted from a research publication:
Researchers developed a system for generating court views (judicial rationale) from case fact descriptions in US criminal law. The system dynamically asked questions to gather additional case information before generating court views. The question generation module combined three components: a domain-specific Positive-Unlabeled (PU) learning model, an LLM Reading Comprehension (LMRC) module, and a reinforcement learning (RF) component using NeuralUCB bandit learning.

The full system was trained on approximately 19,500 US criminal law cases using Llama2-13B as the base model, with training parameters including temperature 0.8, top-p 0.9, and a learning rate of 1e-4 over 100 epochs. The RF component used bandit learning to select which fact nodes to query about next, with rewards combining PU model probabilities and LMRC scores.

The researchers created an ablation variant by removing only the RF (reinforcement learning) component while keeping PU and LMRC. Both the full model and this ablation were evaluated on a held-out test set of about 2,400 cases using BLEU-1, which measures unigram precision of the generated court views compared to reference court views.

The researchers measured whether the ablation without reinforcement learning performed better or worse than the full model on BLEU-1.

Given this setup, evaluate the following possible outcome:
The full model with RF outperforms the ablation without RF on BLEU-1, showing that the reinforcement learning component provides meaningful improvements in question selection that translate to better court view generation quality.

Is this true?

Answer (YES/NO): NO